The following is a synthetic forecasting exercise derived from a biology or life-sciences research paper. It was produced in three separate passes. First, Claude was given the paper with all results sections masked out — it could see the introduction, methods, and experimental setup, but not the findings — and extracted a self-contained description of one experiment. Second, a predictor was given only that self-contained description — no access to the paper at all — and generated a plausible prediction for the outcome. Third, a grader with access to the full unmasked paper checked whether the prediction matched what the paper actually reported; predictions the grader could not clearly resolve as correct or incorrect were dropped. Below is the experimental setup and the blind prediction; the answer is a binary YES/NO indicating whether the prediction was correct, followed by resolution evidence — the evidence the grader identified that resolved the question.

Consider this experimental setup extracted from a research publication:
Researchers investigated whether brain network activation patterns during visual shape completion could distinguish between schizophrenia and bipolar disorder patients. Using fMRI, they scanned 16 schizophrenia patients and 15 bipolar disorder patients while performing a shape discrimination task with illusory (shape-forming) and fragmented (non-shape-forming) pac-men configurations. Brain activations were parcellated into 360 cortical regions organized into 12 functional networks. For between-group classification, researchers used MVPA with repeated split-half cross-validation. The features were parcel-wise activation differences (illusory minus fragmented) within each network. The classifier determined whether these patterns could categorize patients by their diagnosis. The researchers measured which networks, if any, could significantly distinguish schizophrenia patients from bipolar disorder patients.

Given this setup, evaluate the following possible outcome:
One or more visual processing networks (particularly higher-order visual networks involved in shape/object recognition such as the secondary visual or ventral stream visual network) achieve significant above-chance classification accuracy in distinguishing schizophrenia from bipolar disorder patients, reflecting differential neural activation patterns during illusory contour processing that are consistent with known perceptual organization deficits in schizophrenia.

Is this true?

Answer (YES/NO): NO